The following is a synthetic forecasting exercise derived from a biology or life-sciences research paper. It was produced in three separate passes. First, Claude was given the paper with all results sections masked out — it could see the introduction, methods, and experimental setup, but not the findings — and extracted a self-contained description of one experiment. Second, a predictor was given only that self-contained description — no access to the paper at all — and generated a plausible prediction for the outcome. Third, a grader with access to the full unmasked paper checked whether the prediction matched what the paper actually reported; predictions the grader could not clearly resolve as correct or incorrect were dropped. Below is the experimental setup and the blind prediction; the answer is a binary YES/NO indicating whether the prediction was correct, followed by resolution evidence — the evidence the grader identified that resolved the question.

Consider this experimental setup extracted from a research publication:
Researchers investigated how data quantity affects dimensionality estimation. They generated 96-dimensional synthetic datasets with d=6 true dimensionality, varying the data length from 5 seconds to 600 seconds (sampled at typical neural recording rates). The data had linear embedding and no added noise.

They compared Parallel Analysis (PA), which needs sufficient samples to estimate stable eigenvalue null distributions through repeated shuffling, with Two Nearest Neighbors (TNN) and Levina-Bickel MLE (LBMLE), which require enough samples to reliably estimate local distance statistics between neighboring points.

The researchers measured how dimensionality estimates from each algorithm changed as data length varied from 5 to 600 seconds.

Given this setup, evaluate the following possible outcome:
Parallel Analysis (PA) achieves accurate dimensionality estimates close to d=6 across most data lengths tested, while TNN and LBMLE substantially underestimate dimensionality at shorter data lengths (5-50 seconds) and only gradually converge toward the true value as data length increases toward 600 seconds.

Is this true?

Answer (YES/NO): NO